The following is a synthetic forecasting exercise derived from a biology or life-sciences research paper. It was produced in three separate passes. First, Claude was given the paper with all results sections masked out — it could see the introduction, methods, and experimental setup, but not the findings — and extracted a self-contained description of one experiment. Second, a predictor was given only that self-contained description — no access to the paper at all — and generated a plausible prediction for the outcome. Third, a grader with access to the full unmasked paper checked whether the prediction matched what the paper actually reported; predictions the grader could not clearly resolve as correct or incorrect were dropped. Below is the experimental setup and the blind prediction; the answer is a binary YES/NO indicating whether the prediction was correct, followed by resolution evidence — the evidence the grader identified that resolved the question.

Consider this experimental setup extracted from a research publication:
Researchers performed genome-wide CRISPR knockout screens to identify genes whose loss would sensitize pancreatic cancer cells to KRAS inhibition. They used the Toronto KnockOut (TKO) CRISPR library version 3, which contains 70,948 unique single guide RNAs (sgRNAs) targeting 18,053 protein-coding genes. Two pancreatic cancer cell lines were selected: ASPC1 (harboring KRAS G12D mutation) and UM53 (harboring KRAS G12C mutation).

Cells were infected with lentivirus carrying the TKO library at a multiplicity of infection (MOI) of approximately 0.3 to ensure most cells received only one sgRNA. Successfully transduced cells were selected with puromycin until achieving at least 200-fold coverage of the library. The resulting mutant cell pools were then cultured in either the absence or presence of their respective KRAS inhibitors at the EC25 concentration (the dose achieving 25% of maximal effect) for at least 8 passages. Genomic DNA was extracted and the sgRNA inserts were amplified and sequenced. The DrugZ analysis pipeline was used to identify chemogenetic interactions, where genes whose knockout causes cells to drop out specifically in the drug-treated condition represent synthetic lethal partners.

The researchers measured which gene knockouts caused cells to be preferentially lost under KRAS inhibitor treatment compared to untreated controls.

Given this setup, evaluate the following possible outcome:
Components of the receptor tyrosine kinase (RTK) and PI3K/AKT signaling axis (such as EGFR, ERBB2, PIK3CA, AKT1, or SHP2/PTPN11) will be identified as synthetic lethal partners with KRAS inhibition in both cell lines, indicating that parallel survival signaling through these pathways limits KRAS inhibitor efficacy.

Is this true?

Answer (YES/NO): NO